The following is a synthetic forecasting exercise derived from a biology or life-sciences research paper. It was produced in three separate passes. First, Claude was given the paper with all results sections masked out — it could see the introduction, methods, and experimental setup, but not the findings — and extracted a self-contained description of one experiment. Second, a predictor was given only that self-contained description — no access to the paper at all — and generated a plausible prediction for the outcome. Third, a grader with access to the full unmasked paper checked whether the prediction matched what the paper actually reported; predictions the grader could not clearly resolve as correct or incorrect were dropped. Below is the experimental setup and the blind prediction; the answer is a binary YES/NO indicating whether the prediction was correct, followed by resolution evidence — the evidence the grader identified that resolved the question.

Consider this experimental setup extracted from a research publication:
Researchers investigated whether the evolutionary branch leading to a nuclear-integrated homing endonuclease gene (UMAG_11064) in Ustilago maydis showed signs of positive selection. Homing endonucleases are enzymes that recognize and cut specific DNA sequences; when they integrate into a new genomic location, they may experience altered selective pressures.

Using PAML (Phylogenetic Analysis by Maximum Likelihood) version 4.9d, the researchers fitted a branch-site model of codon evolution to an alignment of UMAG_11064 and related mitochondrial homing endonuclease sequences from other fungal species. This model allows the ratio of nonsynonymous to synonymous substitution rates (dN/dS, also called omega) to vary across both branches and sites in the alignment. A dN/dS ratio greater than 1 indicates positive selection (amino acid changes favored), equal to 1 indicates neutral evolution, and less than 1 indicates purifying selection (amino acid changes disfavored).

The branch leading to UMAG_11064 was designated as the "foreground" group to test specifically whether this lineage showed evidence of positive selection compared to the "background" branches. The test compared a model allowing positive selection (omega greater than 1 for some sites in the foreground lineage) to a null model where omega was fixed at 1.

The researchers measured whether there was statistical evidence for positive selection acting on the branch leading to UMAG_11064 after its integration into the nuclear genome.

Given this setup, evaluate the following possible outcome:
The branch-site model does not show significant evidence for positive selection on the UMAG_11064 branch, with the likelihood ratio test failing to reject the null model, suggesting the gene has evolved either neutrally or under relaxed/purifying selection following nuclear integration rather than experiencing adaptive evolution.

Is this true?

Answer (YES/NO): YES